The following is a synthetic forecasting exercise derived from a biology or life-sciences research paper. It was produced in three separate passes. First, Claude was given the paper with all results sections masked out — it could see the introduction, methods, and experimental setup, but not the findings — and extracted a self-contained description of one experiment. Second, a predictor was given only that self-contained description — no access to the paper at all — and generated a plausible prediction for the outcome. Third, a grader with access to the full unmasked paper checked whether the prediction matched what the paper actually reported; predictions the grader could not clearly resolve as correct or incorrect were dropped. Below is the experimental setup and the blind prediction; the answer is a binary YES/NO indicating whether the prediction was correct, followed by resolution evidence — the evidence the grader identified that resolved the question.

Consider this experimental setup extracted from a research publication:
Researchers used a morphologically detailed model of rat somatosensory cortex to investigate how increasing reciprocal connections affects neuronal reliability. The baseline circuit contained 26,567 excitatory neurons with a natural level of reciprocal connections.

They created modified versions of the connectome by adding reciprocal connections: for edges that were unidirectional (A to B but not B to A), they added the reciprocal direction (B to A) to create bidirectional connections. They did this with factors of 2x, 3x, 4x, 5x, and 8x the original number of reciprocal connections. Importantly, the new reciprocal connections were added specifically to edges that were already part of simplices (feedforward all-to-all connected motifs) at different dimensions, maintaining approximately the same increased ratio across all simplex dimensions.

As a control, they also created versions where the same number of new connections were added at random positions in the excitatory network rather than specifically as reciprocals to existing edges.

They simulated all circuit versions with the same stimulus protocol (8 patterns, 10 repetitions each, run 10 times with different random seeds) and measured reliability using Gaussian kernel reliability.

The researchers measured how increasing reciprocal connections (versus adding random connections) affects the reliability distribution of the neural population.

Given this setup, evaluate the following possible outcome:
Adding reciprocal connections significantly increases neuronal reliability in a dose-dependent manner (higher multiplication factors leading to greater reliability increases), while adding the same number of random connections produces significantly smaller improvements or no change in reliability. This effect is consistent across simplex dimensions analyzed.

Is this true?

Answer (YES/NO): NO